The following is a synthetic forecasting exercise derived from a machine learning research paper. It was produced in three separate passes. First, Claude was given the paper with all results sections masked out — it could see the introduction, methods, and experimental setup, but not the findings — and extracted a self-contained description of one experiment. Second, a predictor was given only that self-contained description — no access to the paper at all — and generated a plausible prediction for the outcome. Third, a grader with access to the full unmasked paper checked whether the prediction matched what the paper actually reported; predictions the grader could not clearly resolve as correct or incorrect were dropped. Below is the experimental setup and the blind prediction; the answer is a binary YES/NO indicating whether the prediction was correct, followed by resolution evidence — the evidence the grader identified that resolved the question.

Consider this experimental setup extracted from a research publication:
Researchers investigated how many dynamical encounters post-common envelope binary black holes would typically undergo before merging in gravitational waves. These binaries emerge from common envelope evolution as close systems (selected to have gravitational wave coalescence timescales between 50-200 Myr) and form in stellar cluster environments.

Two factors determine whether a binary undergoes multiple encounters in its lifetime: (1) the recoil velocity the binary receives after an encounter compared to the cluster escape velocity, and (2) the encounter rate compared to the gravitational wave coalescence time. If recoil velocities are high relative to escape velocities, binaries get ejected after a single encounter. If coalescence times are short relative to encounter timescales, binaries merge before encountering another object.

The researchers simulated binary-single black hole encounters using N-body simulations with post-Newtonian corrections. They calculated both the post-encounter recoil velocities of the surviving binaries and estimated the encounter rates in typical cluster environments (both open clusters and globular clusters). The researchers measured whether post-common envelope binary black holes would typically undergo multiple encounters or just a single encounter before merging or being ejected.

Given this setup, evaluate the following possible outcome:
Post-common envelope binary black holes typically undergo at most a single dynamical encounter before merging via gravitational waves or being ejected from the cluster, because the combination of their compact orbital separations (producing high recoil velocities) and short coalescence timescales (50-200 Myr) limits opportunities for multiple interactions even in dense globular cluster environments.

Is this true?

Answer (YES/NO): YES